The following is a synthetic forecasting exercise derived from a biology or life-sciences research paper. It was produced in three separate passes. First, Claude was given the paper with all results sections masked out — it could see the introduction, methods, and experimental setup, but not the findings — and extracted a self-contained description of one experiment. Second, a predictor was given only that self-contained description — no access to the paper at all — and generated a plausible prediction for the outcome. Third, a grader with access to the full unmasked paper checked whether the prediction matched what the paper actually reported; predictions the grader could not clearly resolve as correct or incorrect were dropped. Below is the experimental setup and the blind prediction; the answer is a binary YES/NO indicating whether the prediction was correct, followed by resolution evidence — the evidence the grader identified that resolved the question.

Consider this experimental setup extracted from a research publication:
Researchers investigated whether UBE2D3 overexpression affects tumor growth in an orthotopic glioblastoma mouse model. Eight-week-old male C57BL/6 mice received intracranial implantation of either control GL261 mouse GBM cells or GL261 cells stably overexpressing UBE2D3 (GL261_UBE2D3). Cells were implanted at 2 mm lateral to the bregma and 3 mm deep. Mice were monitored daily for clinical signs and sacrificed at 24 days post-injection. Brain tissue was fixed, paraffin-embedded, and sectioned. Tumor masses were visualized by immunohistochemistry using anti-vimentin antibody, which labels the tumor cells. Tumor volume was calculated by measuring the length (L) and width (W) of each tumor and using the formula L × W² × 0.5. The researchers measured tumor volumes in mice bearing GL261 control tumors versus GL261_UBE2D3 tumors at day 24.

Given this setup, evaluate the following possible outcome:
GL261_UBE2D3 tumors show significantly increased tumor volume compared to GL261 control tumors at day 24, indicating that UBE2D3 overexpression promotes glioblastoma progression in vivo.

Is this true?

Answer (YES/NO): YES